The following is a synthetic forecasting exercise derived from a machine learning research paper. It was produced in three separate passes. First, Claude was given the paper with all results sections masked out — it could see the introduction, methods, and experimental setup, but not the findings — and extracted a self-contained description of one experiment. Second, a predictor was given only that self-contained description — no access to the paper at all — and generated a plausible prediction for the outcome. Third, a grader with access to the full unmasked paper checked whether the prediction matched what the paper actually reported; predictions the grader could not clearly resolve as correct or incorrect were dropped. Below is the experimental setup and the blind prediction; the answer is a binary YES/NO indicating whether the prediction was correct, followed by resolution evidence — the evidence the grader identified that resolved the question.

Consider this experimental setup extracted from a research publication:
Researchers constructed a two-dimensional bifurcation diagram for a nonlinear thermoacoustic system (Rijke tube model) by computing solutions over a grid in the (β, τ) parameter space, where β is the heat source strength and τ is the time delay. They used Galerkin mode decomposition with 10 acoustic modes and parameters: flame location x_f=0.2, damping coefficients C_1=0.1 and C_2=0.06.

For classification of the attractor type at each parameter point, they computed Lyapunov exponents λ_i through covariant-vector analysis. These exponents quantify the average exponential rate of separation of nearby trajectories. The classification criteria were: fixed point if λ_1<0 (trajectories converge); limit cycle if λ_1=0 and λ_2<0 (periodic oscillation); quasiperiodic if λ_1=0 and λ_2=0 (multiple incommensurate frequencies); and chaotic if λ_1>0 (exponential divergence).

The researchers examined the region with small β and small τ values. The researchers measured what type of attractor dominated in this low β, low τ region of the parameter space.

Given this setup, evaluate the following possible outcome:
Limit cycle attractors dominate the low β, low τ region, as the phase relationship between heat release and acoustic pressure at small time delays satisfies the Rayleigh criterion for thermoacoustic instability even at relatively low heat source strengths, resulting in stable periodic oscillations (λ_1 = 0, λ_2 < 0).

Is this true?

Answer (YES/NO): NO